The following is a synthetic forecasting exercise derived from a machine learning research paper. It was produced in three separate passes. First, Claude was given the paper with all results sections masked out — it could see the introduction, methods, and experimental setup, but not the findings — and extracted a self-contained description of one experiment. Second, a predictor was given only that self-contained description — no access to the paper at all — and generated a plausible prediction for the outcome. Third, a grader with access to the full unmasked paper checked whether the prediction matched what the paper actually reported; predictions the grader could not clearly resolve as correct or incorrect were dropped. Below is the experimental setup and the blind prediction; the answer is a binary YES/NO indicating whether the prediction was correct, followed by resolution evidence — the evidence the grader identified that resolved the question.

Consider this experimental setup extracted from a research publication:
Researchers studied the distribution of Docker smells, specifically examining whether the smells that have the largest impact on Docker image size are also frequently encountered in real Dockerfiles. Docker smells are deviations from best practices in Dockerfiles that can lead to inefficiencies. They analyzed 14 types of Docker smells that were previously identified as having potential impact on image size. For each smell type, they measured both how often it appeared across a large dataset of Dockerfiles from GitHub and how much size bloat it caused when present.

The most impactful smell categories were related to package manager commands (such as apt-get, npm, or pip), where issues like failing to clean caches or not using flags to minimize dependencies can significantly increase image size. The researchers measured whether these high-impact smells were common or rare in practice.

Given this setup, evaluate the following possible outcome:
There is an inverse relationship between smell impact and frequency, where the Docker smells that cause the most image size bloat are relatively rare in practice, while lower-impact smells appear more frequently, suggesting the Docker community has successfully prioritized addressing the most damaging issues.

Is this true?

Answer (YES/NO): NO